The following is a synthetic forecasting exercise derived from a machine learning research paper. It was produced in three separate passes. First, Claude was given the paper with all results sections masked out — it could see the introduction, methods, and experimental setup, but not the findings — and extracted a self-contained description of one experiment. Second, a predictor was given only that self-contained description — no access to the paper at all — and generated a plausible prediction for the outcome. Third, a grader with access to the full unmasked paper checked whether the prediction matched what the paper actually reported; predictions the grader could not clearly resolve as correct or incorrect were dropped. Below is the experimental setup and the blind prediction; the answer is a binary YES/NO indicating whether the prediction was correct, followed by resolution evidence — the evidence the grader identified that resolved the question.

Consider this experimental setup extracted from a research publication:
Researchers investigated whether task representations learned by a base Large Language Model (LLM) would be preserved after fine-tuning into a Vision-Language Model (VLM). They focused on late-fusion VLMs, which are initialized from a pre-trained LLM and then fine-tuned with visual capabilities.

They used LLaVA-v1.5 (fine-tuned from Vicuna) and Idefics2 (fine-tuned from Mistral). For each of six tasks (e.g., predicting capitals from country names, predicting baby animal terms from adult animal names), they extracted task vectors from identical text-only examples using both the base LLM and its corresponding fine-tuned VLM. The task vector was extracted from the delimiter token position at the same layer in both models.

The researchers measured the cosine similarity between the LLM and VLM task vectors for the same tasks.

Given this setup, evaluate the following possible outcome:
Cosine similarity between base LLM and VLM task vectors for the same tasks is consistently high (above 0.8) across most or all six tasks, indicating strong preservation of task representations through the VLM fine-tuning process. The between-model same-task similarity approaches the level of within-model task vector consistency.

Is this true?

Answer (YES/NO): YES